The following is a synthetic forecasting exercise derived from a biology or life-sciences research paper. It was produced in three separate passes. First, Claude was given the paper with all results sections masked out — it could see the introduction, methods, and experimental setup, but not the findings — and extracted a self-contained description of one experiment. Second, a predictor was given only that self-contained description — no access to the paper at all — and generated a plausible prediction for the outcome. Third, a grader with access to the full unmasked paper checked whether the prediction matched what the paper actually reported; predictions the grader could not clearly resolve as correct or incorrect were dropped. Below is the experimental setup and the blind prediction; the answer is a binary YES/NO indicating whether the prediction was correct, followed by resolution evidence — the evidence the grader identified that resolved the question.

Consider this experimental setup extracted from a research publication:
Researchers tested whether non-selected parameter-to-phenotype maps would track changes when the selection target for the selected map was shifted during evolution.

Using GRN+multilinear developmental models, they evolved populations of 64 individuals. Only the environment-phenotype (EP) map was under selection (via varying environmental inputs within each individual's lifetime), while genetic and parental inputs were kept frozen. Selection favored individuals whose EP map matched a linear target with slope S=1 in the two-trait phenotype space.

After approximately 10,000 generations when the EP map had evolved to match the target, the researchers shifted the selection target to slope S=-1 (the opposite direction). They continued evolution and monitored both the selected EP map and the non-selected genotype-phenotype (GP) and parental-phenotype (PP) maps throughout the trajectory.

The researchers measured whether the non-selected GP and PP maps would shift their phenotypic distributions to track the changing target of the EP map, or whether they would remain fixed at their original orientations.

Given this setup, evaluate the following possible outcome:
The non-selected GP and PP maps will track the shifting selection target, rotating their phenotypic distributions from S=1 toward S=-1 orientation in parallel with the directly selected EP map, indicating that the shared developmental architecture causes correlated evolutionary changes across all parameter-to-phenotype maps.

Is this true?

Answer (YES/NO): YES